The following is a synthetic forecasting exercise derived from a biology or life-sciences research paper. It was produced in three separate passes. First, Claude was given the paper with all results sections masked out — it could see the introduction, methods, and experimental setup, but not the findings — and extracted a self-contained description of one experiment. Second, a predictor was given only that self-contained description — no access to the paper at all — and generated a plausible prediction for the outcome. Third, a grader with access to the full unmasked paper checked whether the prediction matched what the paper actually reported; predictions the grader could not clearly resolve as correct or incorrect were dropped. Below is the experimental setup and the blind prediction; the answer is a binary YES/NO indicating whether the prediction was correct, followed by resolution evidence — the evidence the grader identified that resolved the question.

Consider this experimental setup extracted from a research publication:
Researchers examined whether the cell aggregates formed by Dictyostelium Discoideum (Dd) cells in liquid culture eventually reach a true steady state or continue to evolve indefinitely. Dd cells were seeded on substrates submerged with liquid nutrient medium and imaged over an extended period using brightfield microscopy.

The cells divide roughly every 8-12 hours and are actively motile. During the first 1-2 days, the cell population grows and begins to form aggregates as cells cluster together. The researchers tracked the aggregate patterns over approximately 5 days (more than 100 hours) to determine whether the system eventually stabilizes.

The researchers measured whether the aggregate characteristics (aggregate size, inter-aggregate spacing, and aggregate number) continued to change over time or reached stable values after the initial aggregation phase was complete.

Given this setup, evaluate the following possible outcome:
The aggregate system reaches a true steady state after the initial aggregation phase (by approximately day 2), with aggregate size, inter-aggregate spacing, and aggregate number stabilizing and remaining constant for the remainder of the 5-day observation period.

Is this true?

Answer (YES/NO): YES